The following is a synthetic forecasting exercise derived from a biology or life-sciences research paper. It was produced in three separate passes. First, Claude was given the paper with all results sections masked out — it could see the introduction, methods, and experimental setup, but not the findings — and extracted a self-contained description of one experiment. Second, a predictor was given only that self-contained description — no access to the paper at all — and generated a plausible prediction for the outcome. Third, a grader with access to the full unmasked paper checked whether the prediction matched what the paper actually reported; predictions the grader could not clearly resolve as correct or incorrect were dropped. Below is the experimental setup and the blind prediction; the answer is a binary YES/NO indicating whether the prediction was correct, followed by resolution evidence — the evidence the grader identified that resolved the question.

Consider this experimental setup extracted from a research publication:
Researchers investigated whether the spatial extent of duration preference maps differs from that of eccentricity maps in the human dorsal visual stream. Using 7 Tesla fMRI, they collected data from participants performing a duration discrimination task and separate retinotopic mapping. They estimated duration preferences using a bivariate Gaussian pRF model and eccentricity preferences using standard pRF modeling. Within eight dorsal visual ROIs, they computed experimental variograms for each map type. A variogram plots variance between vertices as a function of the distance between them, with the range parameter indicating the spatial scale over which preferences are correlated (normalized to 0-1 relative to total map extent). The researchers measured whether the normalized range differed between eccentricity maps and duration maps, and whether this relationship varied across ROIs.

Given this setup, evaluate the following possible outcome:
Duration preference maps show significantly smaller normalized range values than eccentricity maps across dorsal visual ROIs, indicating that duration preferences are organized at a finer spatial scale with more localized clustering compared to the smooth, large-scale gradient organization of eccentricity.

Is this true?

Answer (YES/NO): YES